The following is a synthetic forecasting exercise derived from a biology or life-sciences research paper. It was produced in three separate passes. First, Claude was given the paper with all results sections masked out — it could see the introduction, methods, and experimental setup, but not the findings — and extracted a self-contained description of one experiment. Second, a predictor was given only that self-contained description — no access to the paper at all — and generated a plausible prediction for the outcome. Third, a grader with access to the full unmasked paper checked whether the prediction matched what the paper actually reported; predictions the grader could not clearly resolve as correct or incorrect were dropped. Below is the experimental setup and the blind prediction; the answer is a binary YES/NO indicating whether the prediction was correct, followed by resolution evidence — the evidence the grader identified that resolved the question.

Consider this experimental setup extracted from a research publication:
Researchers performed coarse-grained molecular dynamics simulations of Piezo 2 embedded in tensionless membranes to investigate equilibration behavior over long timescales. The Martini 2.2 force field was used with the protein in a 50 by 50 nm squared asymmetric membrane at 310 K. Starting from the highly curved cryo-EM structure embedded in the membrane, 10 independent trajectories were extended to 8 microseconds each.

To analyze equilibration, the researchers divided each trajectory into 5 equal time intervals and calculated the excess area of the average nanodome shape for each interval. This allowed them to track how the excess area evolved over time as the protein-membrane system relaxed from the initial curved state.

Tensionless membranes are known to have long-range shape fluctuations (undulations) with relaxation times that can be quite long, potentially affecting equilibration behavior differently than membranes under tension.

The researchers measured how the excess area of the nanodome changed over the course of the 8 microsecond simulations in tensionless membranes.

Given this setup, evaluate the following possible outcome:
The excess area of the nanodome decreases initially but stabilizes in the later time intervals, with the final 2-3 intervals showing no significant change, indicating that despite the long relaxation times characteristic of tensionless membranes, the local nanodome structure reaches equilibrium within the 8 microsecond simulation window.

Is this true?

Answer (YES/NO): NO